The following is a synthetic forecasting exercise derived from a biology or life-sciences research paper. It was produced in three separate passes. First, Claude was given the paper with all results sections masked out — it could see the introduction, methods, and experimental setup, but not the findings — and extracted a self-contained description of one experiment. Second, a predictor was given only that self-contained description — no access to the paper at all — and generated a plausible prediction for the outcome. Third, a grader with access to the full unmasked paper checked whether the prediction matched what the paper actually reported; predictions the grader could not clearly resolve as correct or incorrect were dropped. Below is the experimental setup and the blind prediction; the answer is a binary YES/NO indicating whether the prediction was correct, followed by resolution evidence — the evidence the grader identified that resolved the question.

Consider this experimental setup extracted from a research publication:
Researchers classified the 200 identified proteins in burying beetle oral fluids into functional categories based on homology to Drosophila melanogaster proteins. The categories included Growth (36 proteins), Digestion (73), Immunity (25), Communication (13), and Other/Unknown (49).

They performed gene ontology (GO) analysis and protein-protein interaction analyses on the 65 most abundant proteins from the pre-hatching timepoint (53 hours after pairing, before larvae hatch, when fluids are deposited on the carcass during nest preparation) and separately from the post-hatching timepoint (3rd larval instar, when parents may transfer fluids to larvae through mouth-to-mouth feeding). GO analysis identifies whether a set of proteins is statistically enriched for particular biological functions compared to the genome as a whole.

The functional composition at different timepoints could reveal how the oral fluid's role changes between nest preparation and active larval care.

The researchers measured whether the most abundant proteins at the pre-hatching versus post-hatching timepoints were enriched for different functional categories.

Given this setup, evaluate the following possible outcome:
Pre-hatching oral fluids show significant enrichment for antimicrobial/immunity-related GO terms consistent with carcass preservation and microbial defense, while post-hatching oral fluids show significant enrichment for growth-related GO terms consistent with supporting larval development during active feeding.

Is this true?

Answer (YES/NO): NO